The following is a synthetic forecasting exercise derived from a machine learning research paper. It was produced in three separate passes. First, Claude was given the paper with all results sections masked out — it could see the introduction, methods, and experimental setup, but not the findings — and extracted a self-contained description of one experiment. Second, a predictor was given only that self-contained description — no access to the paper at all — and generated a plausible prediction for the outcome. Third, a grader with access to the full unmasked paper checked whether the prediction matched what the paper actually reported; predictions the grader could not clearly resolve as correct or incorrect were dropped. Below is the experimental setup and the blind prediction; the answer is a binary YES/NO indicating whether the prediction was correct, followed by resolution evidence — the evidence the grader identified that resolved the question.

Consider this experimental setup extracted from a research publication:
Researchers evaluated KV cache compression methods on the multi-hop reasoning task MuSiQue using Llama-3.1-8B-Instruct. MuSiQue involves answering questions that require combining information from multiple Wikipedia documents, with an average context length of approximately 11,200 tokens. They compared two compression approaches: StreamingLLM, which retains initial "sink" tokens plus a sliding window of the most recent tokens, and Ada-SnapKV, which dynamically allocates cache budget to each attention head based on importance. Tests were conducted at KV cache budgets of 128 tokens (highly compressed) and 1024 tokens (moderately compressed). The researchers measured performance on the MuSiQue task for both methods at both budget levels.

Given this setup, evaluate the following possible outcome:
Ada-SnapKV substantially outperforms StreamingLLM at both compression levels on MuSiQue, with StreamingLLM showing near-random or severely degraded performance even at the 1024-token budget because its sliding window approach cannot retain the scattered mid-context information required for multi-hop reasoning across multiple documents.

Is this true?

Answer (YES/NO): NO